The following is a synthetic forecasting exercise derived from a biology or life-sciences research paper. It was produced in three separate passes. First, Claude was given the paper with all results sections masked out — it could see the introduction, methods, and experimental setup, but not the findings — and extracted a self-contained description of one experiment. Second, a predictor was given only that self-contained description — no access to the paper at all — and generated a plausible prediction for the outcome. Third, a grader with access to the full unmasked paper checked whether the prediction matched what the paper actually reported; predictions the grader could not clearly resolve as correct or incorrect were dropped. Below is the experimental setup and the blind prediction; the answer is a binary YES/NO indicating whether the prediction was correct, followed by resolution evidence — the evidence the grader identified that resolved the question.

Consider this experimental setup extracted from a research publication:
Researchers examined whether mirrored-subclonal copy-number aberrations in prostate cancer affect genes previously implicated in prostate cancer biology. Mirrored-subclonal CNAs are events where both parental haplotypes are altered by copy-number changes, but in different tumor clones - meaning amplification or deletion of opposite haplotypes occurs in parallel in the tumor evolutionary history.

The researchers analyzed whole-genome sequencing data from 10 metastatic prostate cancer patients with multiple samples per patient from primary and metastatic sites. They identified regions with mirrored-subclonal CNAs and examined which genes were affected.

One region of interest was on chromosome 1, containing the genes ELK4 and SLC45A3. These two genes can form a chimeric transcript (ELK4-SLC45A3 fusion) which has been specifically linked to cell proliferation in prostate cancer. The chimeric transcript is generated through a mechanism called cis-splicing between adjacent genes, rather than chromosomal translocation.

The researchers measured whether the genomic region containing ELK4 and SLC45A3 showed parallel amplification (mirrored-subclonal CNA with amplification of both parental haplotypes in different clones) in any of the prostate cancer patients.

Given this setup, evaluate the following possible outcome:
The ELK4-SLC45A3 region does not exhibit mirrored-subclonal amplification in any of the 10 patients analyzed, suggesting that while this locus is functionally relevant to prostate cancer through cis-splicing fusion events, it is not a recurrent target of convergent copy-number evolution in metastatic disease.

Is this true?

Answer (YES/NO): NO